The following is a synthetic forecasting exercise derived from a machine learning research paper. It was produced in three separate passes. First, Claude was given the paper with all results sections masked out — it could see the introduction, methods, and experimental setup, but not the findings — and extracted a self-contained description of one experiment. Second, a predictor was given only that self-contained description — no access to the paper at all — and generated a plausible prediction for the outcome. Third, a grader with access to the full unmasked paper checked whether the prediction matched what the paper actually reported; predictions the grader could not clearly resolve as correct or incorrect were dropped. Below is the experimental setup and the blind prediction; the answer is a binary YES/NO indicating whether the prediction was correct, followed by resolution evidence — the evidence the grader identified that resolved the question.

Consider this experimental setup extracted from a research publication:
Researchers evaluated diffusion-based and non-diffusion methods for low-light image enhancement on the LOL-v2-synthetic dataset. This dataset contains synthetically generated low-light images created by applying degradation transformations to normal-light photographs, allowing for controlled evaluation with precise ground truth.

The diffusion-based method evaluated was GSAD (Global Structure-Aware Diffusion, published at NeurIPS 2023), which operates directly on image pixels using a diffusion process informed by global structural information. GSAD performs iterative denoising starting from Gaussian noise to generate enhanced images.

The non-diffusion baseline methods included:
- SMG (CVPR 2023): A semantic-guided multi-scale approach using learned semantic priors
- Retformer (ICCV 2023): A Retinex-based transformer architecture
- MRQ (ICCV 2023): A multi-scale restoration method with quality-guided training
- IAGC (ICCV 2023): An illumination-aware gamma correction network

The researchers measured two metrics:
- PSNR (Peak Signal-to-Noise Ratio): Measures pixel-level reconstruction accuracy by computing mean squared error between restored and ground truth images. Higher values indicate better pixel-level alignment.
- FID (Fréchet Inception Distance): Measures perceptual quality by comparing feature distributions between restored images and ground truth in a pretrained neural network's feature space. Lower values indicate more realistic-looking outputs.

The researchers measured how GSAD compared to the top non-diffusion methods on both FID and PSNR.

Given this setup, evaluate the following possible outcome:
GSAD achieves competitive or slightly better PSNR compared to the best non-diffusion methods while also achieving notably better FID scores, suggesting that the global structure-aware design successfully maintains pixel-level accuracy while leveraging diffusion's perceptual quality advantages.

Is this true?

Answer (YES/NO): NO